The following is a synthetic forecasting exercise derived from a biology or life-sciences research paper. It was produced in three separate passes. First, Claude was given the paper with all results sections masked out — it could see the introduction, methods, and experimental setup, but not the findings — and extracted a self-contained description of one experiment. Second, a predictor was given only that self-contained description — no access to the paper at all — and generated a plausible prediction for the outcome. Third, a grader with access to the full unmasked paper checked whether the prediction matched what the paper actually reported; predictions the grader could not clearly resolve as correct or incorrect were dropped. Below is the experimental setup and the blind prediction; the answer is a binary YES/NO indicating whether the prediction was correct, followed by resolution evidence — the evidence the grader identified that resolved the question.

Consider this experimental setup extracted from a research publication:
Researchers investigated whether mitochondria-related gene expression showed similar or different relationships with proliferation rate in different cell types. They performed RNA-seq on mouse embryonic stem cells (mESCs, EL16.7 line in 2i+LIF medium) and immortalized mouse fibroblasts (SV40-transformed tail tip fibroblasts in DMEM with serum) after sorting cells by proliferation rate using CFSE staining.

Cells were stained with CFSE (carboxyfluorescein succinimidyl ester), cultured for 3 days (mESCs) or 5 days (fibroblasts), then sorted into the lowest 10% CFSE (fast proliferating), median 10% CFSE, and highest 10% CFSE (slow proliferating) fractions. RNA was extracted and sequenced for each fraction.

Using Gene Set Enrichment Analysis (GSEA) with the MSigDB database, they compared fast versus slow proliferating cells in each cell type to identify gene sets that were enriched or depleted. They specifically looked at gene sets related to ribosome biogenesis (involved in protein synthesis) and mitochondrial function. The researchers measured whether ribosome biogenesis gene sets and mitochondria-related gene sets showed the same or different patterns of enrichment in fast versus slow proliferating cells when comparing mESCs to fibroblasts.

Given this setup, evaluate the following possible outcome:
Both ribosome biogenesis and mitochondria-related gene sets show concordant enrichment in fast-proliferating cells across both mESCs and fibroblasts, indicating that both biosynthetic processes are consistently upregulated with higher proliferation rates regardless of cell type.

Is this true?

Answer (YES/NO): NO